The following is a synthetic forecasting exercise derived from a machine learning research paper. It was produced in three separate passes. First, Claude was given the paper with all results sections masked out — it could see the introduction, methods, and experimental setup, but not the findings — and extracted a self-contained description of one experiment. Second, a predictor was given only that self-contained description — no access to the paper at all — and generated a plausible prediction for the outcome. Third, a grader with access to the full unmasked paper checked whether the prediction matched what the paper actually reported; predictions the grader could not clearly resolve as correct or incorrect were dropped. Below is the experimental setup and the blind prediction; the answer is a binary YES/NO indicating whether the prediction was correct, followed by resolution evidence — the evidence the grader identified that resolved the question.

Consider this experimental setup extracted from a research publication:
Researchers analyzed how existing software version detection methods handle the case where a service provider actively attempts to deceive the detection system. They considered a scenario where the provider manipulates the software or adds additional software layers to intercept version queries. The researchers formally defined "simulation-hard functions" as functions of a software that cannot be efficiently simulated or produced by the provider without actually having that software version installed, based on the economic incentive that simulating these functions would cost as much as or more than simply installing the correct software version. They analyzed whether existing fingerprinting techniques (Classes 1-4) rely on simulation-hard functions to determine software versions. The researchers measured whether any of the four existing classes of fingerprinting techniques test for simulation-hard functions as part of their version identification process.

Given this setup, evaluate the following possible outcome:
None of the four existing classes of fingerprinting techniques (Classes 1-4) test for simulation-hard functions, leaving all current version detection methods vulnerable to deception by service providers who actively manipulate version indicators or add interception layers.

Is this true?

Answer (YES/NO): YES